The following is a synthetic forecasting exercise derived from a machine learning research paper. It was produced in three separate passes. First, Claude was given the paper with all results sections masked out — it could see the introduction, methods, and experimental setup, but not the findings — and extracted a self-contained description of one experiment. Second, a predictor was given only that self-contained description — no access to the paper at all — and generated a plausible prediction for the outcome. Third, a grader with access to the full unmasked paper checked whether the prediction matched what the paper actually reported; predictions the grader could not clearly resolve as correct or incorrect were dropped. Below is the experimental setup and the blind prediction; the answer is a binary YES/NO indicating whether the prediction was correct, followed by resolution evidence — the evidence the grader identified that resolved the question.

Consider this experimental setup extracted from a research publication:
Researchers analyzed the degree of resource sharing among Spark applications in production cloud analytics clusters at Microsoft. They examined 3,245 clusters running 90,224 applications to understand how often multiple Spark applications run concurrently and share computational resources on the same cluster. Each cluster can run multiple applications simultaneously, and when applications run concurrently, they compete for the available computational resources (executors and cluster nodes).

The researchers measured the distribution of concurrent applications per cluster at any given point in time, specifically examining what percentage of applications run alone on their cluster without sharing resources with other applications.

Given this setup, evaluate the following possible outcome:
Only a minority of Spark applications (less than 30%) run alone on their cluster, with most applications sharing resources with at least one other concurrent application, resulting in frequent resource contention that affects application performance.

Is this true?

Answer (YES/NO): NO